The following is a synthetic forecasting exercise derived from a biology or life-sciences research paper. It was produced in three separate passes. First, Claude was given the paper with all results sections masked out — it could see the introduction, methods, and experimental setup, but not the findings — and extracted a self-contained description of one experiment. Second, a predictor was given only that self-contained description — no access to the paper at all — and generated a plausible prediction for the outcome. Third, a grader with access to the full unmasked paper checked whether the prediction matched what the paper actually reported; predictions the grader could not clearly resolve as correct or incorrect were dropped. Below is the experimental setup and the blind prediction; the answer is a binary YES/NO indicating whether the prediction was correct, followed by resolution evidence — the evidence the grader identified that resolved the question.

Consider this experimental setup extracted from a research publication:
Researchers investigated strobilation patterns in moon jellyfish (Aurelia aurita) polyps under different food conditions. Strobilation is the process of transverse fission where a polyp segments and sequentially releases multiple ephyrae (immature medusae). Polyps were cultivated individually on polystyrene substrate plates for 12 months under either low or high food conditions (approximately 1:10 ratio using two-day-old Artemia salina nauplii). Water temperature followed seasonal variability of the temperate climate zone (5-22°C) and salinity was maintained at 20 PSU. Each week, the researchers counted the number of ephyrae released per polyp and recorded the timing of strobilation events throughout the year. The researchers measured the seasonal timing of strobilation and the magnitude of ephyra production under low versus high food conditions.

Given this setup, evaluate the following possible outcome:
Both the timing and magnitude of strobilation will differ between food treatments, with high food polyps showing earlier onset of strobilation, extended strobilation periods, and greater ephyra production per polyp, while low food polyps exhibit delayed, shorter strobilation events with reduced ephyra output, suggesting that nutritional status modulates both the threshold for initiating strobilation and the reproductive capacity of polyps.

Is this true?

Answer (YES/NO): NO